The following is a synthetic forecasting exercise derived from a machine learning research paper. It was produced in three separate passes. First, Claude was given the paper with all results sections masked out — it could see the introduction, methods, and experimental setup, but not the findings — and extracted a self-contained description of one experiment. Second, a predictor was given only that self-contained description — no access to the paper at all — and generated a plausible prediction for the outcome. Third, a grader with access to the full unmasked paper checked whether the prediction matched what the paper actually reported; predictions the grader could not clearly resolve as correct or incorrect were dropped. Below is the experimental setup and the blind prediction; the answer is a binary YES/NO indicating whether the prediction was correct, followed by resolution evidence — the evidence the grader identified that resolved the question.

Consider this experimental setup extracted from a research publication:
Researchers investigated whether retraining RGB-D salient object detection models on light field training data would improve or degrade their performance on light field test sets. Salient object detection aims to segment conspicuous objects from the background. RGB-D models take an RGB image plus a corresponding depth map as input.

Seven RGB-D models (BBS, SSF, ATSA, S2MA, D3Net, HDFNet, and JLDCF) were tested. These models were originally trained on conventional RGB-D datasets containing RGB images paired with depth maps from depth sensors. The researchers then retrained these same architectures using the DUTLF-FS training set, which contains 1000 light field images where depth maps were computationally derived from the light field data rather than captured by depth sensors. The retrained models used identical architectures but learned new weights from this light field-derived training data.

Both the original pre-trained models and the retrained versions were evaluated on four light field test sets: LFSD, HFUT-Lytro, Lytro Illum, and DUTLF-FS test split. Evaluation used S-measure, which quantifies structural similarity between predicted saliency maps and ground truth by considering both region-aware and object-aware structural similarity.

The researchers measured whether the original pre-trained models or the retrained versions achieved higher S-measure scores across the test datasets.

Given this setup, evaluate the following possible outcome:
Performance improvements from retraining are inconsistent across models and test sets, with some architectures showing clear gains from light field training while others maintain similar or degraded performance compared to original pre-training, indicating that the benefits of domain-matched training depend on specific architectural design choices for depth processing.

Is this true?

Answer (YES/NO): NO